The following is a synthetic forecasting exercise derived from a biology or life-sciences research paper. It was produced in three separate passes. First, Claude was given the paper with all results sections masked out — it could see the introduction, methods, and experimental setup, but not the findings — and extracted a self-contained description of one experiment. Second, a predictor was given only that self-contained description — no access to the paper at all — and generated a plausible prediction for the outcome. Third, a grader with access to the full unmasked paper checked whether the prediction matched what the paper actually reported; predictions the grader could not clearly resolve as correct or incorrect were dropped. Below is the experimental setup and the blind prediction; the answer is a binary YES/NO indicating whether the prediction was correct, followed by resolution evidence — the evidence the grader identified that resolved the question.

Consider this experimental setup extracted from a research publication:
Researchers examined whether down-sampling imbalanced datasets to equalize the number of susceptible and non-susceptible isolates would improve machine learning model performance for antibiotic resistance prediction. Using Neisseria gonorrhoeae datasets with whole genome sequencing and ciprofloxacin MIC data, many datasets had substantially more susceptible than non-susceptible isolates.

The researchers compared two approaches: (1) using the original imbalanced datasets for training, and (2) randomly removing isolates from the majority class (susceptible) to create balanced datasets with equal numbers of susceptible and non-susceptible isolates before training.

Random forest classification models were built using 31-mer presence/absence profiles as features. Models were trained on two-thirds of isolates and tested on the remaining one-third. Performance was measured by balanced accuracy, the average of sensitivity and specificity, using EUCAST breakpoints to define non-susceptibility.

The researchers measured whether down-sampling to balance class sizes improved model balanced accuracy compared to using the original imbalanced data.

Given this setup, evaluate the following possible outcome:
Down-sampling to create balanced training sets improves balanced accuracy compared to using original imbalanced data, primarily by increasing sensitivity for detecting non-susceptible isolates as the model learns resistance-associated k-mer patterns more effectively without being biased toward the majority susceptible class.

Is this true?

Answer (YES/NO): NO